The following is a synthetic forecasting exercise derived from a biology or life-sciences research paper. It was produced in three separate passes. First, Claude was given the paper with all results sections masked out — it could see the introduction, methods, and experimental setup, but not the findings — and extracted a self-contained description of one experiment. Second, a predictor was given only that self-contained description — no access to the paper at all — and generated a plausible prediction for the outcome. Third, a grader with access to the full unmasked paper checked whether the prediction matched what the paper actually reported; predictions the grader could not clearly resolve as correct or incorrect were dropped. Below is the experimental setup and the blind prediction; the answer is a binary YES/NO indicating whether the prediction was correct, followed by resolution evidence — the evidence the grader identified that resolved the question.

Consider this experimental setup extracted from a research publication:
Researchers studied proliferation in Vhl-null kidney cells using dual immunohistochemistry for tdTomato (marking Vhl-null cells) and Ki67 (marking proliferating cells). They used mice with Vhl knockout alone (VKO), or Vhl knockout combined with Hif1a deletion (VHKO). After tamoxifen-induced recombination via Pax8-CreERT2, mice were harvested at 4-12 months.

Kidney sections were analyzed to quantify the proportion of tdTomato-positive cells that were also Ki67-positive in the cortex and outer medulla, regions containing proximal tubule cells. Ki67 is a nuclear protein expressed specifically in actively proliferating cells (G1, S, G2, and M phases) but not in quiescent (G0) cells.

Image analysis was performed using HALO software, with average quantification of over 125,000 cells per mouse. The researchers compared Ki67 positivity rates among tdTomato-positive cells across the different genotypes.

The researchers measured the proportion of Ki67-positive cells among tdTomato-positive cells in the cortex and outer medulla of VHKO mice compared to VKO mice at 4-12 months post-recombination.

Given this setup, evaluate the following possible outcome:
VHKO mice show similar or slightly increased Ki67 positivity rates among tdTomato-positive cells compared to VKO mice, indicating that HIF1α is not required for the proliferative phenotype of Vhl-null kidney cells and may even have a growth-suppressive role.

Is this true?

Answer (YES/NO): NO